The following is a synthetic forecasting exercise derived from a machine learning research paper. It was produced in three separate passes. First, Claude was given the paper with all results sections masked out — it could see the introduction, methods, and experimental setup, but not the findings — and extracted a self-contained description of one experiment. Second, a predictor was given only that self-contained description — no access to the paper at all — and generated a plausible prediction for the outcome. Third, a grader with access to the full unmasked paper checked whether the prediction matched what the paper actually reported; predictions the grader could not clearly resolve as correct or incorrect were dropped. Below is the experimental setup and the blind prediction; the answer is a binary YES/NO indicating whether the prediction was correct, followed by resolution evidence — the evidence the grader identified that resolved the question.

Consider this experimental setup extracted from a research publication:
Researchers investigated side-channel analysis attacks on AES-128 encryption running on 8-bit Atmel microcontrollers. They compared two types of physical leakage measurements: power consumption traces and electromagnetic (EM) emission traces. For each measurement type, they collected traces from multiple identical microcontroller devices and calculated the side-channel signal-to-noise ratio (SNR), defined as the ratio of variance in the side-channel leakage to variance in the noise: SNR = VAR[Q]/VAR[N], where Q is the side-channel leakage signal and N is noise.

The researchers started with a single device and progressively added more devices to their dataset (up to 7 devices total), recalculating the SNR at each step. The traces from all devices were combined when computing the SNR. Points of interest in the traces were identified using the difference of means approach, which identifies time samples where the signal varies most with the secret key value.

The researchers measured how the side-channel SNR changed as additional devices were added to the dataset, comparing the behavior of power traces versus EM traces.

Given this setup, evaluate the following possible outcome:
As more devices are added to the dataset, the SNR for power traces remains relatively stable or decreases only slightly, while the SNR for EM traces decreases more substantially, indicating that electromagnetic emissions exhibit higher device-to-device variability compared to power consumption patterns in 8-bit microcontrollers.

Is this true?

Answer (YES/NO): YES